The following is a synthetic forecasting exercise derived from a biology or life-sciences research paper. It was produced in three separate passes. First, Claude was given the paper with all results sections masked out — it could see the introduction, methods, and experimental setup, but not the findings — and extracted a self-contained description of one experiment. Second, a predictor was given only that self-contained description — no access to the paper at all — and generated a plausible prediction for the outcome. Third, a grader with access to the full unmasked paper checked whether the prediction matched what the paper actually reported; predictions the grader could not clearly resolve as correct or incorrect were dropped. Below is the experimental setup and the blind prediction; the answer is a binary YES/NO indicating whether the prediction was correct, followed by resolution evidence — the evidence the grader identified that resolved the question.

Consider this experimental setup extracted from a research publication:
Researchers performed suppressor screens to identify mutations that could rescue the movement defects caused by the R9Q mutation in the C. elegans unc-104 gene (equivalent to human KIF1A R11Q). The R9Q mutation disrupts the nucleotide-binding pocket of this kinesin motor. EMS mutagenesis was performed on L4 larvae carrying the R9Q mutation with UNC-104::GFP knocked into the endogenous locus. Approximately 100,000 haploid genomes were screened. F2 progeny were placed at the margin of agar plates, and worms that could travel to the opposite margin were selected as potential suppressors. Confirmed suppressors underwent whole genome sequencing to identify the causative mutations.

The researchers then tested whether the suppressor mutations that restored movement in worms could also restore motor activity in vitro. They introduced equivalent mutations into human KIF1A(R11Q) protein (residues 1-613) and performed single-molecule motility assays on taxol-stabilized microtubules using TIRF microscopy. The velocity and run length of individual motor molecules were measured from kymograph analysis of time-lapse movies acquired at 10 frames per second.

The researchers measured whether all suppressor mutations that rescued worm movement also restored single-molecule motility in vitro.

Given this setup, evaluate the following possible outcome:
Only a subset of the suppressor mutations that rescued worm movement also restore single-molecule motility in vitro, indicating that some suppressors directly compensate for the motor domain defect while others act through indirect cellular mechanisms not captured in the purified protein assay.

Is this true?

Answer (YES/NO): YES